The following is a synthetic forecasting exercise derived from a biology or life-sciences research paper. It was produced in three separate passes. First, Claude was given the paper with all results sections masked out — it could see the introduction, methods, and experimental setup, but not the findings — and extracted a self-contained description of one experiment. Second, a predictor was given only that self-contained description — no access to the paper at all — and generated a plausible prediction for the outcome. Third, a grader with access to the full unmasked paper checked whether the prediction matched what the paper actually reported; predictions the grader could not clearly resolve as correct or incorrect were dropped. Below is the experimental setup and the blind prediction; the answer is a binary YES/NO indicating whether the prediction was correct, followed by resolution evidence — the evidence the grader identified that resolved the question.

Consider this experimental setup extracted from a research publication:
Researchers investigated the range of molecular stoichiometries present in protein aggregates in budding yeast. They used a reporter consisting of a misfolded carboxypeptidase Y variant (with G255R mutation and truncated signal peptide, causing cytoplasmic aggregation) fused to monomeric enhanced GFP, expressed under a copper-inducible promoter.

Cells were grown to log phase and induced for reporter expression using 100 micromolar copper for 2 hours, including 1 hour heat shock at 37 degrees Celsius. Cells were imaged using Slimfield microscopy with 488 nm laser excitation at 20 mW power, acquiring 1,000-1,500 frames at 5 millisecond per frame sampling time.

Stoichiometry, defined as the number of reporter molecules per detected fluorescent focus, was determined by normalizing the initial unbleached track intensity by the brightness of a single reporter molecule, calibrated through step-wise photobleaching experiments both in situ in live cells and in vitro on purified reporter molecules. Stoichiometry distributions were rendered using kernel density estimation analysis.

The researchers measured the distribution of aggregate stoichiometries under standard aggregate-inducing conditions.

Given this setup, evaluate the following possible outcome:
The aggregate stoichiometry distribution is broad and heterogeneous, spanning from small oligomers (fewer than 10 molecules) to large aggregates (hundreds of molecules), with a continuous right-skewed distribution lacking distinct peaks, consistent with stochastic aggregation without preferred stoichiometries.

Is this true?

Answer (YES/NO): NO